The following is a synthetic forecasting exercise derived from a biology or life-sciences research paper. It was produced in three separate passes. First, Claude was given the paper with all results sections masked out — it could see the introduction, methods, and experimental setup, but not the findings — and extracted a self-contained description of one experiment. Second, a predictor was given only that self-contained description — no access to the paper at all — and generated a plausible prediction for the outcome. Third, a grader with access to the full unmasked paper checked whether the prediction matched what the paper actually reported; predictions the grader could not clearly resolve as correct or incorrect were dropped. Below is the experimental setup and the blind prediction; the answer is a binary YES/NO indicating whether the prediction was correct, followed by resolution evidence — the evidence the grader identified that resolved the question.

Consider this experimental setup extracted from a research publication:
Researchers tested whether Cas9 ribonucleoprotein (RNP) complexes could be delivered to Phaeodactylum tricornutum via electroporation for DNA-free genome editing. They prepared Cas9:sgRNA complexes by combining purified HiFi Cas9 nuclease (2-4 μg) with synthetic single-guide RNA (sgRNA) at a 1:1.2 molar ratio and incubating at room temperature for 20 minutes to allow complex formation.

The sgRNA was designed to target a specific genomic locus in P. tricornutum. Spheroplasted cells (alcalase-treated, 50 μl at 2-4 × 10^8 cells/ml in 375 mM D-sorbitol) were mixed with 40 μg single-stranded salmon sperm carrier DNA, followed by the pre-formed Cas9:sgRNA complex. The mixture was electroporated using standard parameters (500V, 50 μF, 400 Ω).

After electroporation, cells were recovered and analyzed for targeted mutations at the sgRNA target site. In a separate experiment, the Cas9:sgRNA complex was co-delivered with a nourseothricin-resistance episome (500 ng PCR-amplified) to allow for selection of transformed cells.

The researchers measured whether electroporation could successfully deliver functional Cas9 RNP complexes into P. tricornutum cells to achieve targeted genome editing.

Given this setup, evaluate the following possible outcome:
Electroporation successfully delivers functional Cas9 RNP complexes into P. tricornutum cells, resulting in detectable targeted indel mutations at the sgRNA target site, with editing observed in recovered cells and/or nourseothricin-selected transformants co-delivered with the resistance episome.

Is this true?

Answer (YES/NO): YES